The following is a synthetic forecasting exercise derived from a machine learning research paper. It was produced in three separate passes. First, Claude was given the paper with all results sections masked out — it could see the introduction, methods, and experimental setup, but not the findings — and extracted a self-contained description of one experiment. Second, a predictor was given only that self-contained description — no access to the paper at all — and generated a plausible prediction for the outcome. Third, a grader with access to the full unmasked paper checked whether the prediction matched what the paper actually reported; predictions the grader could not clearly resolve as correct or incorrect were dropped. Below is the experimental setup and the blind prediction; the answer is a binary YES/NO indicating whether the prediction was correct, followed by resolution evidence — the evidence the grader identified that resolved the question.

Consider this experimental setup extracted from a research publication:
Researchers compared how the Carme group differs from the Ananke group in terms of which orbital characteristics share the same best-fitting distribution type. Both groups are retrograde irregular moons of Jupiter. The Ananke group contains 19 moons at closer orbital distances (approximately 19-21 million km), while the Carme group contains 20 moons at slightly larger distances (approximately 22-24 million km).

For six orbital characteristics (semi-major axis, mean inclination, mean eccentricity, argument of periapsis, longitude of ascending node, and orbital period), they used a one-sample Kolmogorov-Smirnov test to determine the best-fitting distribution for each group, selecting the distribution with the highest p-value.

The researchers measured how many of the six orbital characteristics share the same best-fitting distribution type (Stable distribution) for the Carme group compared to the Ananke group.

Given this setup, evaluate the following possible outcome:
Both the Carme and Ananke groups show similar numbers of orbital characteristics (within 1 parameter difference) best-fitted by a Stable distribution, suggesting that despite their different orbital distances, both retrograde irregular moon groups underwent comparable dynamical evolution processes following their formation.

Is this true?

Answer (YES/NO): YES